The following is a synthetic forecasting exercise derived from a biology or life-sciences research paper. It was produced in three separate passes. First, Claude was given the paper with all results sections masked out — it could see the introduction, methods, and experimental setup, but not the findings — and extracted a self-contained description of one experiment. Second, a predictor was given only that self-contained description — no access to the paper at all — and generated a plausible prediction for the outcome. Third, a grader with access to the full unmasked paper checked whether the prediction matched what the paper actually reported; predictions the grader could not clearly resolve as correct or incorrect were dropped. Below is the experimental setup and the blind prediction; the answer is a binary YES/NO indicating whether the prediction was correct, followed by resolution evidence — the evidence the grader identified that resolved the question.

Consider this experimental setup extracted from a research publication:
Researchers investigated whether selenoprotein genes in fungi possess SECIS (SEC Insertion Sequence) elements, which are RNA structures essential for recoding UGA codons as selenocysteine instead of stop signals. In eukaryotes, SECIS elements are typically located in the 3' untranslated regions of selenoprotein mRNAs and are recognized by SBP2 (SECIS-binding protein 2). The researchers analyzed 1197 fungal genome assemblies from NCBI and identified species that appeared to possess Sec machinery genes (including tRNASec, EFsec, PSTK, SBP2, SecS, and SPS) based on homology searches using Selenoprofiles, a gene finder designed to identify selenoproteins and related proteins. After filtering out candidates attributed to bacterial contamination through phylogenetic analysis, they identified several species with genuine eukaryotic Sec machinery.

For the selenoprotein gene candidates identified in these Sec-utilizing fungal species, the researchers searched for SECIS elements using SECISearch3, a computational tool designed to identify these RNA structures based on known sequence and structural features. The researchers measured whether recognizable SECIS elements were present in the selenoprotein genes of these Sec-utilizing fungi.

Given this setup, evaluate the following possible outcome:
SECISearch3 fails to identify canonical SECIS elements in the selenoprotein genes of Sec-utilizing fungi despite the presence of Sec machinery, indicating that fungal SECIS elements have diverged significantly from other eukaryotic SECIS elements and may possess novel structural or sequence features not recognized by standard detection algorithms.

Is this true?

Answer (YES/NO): NO